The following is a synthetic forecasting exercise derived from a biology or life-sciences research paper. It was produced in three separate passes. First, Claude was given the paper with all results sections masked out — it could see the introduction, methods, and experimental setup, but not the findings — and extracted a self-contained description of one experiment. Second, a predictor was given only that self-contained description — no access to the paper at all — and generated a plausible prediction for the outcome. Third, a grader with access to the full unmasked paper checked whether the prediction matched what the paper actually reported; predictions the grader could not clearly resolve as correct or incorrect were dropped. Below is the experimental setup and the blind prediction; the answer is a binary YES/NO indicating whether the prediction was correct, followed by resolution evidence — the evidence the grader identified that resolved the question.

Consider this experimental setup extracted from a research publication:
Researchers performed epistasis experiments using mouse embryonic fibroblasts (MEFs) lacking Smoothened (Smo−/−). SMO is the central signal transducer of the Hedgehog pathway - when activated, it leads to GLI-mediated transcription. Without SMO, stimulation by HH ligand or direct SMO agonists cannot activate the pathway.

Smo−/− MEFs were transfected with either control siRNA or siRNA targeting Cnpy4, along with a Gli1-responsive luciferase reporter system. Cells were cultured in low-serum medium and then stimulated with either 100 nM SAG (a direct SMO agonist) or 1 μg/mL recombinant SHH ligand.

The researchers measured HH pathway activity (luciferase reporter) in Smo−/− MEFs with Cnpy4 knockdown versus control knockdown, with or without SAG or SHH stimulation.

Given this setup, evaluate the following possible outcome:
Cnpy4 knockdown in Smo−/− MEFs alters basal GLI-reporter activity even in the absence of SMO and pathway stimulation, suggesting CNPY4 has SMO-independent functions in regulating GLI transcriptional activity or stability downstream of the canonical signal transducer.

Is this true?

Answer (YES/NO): NO